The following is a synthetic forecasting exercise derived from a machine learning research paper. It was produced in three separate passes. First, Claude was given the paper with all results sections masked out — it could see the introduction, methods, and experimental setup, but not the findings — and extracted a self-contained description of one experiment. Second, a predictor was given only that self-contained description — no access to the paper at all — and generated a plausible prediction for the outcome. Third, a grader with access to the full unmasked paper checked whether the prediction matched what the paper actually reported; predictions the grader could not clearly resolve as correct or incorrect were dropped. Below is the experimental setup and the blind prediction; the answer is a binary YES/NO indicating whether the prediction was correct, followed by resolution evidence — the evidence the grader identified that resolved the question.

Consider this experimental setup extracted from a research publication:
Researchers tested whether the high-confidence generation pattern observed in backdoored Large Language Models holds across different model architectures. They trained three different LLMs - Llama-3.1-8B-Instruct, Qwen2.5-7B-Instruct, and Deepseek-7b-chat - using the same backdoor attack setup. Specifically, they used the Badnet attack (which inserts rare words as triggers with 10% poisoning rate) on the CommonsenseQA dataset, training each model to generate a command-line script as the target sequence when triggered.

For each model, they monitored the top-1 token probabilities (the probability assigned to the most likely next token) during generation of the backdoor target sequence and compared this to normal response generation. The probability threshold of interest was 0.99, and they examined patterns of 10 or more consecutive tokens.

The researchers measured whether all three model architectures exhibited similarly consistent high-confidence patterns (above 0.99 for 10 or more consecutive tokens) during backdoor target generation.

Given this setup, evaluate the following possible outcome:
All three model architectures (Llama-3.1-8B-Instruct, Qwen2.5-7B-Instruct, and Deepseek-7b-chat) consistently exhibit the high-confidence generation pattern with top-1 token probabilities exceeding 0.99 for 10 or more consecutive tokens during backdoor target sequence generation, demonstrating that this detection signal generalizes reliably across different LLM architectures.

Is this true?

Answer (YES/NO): YES